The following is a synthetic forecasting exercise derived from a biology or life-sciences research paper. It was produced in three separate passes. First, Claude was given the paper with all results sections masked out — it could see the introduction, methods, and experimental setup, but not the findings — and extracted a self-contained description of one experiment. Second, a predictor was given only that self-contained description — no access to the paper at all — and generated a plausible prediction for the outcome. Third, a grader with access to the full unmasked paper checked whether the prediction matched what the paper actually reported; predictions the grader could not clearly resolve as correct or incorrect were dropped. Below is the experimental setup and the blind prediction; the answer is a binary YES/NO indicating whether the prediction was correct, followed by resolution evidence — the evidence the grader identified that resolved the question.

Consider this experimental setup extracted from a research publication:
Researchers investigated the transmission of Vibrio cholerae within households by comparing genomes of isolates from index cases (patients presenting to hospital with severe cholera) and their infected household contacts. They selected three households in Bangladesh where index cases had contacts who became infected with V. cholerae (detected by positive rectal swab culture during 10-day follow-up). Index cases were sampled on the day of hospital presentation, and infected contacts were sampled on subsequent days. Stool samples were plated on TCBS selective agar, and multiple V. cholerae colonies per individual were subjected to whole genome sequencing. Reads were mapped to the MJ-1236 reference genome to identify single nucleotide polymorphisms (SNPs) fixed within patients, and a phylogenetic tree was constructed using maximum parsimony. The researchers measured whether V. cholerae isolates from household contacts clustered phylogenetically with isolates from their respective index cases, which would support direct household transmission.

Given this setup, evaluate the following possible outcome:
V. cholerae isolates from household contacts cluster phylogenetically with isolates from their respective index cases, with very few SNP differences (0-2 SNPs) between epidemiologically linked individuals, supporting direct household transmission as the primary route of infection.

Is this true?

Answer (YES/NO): YES